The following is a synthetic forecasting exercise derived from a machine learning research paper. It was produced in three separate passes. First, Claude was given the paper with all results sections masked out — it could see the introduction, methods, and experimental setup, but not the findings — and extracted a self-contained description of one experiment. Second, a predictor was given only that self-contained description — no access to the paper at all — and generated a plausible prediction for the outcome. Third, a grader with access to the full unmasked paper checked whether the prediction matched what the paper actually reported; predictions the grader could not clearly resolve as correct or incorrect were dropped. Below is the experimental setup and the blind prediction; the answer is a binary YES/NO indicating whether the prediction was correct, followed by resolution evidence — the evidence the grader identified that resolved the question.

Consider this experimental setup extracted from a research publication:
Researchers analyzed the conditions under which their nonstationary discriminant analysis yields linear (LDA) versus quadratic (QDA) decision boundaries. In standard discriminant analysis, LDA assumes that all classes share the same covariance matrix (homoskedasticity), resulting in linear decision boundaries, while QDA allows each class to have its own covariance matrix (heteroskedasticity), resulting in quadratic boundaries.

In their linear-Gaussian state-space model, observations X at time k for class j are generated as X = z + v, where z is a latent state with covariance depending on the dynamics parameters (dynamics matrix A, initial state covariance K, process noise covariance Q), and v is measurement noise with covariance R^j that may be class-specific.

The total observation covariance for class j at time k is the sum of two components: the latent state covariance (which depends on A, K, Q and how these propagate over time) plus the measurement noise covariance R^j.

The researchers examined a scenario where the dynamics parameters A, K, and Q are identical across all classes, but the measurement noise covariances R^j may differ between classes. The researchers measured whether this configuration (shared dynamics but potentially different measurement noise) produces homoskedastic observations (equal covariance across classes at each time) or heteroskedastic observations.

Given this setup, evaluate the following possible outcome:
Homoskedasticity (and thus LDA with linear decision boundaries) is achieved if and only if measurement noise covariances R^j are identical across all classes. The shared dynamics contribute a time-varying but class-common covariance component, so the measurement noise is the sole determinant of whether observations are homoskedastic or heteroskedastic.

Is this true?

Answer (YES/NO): YES